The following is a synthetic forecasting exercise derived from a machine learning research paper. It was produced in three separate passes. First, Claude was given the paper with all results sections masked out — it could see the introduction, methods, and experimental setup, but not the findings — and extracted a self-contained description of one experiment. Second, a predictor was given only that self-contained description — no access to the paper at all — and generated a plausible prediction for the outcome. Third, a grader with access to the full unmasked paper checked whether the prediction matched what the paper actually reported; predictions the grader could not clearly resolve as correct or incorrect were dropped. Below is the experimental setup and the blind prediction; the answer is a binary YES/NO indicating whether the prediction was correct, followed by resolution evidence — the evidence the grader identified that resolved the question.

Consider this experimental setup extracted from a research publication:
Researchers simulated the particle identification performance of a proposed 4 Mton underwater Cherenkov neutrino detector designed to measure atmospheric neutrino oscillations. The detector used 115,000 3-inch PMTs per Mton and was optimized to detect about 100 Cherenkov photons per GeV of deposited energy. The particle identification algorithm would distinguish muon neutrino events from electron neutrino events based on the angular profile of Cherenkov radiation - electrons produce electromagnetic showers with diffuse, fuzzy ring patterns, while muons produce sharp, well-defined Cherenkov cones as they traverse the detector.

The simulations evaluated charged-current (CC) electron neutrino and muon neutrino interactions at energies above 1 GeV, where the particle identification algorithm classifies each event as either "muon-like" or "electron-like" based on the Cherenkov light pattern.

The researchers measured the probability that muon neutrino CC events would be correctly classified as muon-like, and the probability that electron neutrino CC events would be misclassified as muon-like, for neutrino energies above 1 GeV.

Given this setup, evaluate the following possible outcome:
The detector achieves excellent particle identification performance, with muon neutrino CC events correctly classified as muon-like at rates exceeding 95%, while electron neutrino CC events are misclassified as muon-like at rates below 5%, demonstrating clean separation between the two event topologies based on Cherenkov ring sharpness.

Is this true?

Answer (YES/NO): NO